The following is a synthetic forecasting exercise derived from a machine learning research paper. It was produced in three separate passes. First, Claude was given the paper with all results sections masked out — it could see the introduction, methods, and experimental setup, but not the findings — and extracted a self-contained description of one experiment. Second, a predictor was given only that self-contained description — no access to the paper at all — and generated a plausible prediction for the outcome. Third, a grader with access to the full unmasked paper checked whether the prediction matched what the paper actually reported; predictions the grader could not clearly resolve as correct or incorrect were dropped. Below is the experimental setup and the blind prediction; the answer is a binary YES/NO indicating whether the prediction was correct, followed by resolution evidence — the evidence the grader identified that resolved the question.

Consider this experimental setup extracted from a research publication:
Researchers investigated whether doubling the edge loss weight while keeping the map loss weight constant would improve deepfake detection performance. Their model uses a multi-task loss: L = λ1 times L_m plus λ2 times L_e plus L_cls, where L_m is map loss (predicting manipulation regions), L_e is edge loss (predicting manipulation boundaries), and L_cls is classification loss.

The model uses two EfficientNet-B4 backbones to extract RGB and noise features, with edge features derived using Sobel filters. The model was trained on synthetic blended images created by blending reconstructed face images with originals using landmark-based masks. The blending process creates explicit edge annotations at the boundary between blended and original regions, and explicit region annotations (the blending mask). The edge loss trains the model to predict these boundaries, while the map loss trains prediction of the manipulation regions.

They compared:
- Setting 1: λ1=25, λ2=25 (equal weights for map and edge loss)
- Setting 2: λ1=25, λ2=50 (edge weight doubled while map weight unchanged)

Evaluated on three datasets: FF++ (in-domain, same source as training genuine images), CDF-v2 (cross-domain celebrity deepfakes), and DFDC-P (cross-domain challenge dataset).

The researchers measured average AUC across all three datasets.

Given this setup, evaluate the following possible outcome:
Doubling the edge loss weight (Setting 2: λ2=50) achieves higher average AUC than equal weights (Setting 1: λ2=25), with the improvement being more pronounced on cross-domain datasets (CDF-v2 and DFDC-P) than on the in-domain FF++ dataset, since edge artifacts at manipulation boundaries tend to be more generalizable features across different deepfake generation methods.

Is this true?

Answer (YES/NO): YES